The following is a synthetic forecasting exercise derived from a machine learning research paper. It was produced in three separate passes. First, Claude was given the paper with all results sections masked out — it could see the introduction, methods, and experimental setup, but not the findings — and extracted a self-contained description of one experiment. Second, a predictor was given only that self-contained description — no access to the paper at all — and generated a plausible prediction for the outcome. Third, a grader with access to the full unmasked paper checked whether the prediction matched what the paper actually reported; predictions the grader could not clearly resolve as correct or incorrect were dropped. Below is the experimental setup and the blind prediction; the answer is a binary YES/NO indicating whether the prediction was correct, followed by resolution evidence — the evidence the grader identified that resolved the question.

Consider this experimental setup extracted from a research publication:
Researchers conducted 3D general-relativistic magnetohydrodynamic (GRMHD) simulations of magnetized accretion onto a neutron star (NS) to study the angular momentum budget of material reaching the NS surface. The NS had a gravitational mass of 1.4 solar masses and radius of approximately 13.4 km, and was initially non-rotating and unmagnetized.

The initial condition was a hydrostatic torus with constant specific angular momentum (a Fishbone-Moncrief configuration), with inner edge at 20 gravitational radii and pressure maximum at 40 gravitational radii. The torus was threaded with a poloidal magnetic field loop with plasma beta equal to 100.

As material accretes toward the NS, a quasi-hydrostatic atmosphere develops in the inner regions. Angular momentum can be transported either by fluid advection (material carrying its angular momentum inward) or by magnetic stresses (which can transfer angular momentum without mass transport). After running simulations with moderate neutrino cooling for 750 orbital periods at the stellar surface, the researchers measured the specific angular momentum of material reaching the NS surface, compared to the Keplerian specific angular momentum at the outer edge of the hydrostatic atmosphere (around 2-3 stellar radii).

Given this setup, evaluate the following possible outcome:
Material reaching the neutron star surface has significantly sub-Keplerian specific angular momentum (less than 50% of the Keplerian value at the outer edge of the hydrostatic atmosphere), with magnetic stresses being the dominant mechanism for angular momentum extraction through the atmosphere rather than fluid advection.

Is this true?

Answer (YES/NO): YES